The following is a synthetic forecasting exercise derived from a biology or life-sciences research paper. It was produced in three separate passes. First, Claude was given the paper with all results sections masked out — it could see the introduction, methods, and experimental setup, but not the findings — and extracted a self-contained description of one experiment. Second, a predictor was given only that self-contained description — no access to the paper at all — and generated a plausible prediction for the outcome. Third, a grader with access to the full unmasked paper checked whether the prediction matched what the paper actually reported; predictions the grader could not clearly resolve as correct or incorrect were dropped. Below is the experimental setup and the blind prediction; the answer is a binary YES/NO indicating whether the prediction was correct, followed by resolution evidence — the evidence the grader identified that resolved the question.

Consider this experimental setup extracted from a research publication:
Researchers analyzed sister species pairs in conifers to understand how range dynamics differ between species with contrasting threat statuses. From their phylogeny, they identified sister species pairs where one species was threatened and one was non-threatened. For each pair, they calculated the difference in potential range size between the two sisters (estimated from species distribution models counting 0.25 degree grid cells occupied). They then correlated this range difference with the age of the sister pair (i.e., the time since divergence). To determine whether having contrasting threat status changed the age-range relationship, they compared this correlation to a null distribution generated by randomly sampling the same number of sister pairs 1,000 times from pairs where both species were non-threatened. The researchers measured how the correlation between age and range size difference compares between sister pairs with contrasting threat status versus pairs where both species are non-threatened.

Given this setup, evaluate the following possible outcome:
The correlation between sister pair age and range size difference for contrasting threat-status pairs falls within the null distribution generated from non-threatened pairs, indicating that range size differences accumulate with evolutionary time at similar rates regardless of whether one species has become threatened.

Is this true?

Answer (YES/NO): NO